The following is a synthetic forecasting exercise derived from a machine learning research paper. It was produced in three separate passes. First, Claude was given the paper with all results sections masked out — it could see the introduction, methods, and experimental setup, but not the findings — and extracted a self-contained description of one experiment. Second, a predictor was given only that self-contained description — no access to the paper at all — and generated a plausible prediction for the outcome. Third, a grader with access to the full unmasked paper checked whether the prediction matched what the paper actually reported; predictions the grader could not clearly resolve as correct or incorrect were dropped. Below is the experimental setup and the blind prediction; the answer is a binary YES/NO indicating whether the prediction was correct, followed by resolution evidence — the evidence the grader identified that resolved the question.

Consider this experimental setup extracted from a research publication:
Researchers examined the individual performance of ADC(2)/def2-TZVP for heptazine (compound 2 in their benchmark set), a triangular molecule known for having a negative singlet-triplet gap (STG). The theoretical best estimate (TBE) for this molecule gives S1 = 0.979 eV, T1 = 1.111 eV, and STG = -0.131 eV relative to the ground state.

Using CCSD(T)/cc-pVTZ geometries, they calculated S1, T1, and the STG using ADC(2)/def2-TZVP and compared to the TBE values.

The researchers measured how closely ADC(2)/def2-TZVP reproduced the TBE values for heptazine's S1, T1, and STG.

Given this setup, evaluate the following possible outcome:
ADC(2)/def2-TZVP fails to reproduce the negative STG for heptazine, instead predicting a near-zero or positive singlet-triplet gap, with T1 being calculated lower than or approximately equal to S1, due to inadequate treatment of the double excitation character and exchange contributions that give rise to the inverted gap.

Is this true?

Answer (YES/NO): NO